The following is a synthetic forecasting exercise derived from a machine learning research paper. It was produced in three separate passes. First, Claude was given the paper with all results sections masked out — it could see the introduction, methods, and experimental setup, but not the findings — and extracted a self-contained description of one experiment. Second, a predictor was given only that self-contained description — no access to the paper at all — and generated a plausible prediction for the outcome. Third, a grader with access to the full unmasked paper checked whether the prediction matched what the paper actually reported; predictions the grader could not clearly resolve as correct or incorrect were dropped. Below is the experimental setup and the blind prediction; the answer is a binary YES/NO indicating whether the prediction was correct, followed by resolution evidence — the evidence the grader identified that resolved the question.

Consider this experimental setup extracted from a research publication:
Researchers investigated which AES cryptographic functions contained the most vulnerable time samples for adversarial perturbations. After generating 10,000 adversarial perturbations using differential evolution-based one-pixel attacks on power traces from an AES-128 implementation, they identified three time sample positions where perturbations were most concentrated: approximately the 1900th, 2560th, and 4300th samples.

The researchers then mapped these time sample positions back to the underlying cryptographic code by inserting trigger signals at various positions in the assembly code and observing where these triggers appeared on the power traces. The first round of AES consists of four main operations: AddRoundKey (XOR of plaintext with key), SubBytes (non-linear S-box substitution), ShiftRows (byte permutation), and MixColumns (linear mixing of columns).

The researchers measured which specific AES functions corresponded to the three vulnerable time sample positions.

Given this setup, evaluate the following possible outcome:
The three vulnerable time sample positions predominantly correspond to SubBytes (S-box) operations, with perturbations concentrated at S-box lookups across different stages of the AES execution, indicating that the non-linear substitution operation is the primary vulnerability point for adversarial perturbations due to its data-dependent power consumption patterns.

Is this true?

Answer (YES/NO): NO